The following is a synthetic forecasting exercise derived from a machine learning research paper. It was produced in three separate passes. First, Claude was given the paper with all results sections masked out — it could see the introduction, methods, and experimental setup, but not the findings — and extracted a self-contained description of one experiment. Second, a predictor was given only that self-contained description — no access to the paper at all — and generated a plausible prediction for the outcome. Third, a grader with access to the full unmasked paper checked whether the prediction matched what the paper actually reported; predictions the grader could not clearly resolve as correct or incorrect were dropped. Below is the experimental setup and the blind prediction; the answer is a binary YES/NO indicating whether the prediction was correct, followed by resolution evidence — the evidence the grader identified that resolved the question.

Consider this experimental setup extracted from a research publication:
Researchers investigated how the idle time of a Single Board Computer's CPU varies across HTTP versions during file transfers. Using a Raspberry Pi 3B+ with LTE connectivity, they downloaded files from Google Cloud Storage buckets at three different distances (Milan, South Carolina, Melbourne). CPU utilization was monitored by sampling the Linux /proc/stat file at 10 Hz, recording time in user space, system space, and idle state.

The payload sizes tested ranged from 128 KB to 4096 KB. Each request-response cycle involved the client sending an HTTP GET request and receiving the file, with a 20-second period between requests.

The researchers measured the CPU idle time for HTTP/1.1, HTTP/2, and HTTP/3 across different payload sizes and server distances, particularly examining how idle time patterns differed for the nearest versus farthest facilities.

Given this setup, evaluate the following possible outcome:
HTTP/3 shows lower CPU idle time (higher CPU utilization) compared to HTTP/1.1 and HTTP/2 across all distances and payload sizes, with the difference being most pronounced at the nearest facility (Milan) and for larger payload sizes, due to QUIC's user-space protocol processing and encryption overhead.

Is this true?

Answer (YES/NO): NO